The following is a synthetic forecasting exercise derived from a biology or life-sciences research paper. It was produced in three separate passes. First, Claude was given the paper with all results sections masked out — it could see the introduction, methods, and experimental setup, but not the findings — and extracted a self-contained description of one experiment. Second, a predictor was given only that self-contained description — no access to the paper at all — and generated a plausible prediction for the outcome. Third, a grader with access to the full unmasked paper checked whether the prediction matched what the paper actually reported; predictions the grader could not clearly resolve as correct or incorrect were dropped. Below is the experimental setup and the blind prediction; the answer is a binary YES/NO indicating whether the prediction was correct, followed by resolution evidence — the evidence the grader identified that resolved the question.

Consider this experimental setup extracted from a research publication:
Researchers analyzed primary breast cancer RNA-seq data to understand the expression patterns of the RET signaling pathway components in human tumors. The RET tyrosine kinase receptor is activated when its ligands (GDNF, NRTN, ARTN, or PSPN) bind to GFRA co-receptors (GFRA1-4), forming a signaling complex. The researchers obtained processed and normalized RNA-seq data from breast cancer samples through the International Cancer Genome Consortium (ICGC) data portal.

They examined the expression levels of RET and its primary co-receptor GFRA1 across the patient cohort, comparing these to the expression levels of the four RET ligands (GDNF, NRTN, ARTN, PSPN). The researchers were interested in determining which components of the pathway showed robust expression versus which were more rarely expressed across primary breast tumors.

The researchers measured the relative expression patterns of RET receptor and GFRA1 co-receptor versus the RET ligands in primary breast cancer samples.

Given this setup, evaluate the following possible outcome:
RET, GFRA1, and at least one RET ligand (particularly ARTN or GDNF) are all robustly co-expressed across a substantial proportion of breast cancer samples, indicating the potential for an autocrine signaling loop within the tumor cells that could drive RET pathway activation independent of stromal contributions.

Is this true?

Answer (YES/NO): NO